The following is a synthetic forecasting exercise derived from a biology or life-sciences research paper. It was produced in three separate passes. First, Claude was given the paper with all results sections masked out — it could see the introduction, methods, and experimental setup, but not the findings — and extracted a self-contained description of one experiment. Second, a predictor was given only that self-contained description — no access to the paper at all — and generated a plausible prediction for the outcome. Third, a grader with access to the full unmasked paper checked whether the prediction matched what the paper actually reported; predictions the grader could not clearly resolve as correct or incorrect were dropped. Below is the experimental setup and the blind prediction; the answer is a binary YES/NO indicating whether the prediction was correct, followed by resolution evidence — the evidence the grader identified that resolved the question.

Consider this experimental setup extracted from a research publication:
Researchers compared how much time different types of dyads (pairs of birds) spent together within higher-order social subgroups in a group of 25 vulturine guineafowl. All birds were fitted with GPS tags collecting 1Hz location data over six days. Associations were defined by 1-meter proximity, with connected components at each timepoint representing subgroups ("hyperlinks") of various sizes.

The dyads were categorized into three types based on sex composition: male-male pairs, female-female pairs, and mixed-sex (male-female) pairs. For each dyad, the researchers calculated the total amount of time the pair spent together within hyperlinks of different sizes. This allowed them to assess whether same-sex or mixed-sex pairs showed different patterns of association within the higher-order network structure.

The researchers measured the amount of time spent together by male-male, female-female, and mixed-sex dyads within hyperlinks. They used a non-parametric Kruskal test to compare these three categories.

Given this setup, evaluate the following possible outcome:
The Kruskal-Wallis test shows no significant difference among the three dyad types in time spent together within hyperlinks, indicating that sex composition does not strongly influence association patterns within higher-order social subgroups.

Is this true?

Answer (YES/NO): NO